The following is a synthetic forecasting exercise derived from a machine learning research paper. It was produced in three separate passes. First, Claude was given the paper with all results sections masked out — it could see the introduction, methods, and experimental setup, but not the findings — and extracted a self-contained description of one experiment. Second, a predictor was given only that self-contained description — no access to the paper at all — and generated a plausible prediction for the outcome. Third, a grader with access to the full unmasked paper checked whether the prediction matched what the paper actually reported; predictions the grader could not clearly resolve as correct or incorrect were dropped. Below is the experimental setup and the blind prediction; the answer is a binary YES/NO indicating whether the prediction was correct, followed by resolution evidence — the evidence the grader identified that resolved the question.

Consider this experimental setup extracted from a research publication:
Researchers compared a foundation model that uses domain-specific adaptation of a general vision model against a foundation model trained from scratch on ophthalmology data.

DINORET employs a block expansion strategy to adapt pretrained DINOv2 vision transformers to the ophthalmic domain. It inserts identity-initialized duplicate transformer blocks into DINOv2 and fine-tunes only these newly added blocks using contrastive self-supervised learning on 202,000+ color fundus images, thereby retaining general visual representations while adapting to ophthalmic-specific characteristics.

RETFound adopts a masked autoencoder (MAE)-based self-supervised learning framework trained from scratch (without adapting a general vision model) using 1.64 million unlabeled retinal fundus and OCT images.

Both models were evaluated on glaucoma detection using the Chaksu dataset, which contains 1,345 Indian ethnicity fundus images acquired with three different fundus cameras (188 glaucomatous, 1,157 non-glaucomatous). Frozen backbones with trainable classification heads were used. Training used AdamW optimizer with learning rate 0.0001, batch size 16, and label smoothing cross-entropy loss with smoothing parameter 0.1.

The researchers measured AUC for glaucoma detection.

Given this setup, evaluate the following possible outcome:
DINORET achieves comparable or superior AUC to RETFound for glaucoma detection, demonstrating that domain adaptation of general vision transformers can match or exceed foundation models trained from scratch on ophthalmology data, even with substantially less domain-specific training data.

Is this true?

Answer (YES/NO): YES